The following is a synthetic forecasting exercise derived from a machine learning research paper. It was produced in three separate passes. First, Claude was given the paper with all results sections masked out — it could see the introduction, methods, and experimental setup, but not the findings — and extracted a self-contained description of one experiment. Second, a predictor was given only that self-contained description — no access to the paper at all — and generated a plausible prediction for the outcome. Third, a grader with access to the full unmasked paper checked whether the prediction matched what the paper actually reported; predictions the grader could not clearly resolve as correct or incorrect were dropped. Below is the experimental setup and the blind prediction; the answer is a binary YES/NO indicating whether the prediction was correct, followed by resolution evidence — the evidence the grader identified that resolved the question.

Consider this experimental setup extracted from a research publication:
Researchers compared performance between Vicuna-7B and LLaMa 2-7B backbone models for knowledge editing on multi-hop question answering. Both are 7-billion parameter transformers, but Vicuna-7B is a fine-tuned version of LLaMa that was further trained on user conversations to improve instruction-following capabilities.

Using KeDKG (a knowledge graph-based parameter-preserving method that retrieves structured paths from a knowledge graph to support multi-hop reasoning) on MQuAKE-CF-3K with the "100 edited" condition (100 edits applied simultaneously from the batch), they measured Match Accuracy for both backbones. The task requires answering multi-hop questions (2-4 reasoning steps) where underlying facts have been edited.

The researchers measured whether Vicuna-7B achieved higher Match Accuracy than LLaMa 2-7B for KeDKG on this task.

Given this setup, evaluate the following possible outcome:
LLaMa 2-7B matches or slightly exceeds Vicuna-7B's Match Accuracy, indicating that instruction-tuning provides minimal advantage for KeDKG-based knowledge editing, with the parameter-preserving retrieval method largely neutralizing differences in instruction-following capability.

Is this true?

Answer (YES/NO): NO